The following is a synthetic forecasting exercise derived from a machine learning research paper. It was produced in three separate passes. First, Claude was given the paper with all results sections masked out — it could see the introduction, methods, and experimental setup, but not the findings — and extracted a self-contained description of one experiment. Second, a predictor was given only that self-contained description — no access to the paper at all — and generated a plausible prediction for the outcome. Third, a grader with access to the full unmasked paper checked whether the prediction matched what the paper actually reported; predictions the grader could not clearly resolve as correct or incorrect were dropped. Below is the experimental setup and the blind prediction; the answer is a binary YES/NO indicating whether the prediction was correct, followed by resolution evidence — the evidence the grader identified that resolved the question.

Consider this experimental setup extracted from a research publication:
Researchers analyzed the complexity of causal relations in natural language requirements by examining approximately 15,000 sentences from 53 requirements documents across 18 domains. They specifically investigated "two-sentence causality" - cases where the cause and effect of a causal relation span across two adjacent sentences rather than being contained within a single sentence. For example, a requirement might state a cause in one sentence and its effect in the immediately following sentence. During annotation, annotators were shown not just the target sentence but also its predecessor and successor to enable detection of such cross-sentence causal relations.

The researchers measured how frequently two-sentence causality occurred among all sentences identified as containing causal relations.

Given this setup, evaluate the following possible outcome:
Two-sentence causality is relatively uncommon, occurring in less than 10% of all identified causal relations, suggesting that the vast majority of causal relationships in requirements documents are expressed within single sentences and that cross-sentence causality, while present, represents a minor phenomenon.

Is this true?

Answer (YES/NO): YES